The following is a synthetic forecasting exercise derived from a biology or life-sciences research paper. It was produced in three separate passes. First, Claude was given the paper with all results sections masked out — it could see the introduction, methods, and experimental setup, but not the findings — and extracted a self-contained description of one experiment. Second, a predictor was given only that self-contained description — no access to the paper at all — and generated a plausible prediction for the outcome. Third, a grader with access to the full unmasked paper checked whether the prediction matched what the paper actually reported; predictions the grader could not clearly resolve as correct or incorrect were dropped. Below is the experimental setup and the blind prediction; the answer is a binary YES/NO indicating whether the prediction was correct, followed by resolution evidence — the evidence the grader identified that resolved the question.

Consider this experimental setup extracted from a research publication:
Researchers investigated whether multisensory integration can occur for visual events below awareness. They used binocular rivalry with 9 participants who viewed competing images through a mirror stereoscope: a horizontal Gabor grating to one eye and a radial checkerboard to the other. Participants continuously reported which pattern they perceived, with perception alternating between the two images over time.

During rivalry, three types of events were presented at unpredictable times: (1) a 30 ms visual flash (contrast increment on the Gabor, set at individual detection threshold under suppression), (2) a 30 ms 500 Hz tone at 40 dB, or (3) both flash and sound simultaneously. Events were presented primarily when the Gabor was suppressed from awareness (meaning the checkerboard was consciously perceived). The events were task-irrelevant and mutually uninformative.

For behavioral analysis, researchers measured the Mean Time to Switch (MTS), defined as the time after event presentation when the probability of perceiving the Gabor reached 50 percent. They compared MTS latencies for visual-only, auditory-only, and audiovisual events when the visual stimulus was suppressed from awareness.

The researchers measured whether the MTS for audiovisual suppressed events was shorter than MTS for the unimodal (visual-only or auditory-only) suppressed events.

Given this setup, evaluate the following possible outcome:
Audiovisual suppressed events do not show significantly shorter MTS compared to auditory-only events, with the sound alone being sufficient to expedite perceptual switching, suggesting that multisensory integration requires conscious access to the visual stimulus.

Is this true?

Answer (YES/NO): NO